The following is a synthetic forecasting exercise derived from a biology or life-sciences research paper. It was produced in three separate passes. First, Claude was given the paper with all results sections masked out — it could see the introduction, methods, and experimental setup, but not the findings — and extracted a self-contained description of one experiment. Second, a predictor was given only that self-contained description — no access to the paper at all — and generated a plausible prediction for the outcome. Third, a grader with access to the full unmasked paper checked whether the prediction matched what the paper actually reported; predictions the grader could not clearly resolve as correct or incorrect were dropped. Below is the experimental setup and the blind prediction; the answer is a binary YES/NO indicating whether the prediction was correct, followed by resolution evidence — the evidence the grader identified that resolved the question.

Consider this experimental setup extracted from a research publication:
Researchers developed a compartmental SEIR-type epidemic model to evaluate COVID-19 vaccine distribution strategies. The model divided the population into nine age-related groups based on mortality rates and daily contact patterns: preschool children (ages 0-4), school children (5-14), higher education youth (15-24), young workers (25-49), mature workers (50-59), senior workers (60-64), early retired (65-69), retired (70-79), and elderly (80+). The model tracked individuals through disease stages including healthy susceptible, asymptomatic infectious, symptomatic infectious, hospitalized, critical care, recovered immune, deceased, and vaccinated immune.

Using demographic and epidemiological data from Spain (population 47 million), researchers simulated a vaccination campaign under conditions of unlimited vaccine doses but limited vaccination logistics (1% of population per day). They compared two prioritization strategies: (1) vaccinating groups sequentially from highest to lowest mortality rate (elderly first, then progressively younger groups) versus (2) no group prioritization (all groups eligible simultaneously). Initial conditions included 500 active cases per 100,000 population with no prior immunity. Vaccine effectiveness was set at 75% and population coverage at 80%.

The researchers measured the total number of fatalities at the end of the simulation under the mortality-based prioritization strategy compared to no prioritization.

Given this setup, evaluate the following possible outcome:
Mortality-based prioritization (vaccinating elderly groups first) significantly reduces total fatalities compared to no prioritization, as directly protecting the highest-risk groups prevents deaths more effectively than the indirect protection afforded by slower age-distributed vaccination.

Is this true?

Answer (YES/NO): NO